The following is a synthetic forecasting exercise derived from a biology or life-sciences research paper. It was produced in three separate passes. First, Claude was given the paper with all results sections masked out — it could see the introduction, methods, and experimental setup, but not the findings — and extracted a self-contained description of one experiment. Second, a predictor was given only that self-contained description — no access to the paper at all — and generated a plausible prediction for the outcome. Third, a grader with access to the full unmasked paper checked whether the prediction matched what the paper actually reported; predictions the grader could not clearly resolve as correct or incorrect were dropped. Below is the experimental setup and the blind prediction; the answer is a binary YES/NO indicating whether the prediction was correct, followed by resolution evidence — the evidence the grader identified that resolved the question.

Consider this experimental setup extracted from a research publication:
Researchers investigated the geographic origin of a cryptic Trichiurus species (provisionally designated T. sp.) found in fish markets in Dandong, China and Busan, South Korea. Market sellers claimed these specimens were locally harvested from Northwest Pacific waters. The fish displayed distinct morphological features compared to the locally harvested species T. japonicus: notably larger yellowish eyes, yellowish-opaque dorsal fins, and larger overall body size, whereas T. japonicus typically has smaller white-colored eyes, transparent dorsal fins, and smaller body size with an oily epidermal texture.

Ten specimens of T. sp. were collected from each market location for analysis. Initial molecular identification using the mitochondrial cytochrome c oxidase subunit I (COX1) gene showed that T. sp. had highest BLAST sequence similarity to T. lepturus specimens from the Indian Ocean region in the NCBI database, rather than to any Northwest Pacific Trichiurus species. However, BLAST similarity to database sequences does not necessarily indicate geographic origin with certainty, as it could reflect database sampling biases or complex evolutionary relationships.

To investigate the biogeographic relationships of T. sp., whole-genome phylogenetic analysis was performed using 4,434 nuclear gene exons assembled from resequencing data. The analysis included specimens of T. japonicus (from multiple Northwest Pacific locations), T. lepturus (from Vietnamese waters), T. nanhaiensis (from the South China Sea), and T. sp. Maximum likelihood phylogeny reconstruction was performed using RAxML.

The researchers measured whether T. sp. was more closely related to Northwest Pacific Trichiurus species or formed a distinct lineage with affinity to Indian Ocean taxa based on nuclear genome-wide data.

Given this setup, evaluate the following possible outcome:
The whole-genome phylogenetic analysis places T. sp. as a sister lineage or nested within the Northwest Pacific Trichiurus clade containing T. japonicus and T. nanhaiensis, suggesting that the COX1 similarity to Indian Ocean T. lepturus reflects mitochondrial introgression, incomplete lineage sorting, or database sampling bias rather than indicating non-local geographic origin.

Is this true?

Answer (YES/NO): NO